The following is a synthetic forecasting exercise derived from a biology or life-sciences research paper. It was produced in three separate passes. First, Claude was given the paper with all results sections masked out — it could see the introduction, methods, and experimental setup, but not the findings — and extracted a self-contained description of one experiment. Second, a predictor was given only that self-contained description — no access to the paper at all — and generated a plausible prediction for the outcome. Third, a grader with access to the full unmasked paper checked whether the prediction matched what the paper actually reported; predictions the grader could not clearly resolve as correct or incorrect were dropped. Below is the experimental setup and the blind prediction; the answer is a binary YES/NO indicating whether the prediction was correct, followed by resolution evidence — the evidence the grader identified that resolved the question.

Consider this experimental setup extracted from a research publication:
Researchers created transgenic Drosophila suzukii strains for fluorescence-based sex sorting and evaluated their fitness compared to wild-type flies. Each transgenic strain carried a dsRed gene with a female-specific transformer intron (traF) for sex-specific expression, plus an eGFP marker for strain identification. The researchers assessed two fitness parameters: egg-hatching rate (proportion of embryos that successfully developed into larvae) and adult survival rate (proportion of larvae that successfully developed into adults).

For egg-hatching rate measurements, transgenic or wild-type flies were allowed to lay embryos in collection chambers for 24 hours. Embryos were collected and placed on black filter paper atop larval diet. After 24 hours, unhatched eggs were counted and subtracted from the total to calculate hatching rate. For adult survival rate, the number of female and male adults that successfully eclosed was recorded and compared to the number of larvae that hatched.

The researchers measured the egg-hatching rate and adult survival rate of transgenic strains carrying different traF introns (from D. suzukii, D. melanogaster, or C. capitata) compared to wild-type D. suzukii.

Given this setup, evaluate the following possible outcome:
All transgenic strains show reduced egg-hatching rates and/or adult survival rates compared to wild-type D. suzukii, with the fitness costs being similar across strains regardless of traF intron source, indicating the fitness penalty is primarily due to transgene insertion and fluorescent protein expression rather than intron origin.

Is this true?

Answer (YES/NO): NO